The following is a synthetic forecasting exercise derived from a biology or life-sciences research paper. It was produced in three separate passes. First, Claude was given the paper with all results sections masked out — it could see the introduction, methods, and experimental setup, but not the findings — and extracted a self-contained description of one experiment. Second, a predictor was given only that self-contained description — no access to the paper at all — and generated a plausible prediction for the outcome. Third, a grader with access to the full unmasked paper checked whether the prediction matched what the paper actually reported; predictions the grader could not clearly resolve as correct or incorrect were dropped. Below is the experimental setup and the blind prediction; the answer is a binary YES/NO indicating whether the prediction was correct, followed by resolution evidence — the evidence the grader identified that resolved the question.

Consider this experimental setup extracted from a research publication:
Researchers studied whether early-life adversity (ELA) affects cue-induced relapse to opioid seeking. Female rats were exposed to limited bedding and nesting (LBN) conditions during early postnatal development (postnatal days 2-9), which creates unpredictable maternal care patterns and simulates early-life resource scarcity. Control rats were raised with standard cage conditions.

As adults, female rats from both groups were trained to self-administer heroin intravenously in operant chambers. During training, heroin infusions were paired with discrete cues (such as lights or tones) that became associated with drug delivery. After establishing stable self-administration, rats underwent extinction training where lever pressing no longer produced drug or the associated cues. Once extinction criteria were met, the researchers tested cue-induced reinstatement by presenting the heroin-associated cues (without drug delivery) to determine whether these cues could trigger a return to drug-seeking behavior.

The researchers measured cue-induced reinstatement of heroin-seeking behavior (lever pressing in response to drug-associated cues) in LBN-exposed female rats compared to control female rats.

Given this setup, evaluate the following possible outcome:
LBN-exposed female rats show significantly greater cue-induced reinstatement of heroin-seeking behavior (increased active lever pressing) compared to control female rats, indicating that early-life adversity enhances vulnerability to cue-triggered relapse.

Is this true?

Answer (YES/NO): YES